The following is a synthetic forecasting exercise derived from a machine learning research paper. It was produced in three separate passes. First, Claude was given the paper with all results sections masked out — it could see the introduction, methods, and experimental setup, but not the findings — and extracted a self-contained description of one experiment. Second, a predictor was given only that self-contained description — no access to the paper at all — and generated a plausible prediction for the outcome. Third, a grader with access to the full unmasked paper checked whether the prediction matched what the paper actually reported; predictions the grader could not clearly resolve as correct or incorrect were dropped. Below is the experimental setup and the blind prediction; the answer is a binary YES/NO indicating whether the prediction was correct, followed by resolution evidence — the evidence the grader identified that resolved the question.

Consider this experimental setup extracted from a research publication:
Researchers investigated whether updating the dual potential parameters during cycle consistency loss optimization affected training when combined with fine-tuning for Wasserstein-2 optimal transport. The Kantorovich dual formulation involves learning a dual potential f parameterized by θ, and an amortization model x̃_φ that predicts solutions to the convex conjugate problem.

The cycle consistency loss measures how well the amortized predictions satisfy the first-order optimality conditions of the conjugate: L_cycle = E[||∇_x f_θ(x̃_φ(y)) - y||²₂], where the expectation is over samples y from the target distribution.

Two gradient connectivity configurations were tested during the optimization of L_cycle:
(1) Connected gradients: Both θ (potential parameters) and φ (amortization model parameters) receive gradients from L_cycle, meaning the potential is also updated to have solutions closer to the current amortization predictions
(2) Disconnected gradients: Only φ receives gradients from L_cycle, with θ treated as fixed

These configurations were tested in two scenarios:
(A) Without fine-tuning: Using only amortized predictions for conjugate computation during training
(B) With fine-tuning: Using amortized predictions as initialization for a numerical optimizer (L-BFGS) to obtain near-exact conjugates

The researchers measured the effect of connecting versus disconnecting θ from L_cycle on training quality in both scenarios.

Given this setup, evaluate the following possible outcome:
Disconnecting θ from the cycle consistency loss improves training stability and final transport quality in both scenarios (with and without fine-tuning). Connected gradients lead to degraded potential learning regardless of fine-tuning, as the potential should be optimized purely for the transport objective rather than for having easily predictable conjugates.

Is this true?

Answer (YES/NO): NO